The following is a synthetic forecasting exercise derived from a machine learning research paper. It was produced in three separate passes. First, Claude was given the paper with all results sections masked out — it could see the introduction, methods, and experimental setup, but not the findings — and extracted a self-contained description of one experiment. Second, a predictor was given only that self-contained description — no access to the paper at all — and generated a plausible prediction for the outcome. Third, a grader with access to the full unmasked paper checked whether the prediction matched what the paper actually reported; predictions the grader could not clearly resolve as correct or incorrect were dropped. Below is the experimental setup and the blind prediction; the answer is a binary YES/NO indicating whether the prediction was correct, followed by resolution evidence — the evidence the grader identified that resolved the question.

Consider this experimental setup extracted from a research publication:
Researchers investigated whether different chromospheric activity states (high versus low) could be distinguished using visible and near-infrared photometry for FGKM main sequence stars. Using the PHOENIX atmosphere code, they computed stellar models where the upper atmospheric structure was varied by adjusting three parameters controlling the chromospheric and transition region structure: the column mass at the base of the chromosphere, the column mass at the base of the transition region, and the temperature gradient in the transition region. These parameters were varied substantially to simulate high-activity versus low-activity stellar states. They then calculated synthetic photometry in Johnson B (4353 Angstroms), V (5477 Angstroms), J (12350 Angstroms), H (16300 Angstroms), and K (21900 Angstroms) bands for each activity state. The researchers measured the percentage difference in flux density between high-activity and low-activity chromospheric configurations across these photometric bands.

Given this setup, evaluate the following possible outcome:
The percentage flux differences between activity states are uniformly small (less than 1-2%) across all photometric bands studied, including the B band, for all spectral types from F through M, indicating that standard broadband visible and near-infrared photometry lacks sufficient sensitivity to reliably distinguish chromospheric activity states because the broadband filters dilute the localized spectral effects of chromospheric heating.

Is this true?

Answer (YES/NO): YES